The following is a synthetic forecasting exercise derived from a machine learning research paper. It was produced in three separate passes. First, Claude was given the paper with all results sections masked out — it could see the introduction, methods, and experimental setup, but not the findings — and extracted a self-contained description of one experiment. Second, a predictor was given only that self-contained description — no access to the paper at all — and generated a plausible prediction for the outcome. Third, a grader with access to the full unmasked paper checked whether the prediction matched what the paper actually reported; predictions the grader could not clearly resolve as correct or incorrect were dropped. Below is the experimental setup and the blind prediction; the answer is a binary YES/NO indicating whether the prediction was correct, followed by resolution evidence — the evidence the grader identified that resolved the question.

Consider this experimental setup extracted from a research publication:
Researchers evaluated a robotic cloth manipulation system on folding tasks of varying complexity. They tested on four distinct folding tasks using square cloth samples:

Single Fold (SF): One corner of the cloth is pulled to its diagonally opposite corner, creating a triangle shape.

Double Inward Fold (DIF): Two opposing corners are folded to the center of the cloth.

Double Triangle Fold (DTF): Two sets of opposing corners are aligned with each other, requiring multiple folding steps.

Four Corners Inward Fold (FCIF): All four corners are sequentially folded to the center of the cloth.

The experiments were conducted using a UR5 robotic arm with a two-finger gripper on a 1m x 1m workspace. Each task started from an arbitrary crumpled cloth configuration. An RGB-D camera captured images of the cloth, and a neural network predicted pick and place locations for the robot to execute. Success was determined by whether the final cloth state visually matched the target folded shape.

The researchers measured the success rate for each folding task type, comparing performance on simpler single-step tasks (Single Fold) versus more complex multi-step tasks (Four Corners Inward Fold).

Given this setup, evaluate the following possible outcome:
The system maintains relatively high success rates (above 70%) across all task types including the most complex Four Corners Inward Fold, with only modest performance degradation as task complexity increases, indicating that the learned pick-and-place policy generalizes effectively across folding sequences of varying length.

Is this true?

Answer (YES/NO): NO